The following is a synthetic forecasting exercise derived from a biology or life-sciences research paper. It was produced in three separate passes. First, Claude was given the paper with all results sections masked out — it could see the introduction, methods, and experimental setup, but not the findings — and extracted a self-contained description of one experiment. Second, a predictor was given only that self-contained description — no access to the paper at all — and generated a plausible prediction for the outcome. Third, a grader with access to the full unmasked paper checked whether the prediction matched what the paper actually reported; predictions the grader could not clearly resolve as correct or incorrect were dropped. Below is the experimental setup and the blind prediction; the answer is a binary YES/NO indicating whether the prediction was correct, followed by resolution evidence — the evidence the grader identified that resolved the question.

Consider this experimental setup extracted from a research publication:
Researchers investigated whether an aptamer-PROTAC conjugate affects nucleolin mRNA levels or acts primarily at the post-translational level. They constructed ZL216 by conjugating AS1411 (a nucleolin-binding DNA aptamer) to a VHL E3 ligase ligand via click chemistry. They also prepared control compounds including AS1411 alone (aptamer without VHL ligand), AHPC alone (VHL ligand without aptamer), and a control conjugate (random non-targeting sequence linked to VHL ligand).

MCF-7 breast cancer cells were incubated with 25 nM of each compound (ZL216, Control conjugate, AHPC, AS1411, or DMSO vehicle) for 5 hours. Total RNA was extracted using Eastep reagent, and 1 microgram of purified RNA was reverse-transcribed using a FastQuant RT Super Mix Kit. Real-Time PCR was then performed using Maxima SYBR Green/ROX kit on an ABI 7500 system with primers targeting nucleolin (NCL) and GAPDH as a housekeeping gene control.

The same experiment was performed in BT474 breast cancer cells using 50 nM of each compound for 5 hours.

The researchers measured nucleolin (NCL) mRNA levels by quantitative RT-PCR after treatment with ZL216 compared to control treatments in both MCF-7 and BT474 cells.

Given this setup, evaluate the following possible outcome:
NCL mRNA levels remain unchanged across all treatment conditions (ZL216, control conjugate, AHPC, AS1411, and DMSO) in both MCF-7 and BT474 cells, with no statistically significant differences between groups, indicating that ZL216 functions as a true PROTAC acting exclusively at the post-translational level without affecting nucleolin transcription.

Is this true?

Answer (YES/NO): YES